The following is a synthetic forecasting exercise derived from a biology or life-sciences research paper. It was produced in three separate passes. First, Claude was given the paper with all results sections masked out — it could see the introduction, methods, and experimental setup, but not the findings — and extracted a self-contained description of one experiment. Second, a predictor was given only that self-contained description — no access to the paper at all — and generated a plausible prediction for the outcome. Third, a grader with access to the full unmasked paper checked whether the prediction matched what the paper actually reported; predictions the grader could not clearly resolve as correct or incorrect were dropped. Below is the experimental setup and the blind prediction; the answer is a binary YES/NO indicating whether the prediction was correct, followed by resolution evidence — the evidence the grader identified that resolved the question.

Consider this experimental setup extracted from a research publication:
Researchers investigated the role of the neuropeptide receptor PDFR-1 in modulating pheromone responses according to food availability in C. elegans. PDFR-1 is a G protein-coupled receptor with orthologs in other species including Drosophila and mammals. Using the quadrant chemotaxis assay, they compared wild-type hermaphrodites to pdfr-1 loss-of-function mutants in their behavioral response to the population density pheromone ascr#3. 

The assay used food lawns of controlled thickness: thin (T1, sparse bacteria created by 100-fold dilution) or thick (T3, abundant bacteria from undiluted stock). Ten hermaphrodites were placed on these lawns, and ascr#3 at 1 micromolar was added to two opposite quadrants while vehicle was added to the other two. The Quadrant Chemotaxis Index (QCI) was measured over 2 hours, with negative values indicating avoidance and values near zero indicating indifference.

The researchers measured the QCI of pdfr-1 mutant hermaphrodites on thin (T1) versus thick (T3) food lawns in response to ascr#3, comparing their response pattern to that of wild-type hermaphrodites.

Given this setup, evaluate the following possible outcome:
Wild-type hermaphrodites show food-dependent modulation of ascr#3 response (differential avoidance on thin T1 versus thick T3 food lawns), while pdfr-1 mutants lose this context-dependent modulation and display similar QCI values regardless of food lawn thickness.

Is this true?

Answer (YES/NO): YES